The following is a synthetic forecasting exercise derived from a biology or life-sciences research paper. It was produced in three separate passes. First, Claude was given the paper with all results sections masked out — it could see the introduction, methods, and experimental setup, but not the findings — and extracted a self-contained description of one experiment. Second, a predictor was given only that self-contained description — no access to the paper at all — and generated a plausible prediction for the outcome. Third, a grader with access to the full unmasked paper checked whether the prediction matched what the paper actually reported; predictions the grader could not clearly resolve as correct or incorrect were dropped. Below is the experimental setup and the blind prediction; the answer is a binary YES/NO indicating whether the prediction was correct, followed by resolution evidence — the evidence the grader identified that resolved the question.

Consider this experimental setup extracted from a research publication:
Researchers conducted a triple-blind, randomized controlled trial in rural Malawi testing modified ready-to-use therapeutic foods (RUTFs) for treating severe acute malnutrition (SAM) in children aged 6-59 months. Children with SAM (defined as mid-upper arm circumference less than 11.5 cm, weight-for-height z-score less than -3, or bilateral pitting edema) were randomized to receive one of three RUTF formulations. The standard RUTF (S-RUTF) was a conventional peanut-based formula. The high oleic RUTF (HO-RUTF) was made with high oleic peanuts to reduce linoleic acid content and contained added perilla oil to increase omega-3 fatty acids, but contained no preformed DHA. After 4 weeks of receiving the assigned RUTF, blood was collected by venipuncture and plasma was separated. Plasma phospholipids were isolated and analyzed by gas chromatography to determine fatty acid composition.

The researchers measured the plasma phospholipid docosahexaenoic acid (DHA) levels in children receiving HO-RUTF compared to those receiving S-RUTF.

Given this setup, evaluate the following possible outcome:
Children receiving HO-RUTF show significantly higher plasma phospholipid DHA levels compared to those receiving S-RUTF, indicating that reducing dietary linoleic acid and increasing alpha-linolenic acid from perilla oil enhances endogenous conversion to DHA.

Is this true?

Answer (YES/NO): NO